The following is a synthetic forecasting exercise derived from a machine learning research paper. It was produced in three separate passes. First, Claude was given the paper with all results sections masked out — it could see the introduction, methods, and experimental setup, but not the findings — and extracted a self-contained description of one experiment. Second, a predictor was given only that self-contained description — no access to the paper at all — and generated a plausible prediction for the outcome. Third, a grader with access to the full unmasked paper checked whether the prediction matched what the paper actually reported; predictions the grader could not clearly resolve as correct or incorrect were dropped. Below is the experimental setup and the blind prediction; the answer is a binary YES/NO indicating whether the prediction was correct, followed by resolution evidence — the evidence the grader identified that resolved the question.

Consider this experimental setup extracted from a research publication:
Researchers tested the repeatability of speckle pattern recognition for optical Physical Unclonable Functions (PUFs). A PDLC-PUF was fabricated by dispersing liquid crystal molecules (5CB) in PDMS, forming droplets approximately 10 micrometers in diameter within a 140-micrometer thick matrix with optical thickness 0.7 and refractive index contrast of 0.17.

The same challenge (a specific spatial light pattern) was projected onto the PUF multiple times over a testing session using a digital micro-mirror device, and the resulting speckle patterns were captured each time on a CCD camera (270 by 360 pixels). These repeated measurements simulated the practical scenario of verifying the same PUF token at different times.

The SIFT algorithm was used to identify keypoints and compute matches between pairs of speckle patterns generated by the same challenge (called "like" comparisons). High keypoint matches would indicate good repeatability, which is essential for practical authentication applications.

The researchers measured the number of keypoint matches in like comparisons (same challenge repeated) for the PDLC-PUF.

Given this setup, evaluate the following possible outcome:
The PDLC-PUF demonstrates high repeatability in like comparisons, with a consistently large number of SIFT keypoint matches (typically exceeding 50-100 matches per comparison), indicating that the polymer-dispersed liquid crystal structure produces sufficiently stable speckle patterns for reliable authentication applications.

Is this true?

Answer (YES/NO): YES